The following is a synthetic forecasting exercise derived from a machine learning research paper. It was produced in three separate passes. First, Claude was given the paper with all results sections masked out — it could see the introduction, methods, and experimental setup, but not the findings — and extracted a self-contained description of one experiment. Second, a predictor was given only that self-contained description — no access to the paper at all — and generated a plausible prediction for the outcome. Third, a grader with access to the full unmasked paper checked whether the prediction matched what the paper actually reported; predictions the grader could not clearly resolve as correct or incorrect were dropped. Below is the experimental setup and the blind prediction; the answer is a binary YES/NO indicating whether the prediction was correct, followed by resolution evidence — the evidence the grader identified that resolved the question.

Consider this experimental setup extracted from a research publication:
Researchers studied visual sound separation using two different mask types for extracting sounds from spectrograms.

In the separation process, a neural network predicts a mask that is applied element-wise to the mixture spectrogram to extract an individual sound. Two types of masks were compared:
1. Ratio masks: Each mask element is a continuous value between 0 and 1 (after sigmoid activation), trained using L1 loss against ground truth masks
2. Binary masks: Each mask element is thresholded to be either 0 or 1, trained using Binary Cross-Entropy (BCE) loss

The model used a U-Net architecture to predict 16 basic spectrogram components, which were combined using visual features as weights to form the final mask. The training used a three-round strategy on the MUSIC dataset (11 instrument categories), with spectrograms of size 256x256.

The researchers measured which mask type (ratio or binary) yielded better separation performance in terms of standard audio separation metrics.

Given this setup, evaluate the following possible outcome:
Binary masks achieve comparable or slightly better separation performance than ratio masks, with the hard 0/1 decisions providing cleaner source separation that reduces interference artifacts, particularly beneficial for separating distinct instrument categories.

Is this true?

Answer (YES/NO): NO